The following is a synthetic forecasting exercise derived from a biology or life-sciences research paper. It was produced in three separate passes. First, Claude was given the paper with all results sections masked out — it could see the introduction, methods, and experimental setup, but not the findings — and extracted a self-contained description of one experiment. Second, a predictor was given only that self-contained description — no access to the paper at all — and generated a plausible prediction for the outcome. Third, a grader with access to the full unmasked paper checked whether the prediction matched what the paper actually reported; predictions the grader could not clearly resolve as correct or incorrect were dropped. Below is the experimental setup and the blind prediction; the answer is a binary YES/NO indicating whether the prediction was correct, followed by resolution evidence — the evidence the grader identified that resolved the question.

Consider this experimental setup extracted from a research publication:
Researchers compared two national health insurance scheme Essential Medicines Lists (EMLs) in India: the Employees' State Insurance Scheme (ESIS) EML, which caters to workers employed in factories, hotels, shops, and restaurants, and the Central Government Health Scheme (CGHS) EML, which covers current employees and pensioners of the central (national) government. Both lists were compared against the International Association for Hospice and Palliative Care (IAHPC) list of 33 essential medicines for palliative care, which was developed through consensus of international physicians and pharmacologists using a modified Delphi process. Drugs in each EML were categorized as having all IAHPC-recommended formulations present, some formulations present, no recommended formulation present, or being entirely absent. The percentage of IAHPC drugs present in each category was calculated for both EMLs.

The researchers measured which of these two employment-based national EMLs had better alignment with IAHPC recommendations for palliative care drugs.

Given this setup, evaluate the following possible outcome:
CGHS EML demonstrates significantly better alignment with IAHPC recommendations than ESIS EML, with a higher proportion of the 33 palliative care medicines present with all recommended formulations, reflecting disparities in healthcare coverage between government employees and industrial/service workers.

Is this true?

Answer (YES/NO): YES